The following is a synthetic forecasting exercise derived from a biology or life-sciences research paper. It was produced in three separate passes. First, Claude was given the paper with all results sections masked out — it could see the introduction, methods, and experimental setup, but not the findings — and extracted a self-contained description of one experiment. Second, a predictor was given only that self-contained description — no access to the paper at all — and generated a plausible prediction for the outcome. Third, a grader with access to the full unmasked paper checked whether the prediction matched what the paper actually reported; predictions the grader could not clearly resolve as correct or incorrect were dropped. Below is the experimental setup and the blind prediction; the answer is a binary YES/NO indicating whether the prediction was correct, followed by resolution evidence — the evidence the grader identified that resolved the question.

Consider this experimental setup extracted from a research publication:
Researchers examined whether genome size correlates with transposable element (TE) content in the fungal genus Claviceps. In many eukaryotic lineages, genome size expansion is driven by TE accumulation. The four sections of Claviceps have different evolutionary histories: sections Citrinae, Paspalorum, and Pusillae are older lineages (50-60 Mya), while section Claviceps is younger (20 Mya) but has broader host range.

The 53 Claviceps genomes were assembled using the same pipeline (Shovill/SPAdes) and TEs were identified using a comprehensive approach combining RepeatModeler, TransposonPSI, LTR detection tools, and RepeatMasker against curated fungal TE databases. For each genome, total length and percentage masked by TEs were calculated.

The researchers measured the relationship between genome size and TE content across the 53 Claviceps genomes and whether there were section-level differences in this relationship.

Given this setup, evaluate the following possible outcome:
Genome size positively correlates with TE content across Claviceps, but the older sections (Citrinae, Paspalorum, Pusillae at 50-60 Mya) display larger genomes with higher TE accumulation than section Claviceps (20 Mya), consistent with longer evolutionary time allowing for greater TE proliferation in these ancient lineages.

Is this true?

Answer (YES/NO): YES